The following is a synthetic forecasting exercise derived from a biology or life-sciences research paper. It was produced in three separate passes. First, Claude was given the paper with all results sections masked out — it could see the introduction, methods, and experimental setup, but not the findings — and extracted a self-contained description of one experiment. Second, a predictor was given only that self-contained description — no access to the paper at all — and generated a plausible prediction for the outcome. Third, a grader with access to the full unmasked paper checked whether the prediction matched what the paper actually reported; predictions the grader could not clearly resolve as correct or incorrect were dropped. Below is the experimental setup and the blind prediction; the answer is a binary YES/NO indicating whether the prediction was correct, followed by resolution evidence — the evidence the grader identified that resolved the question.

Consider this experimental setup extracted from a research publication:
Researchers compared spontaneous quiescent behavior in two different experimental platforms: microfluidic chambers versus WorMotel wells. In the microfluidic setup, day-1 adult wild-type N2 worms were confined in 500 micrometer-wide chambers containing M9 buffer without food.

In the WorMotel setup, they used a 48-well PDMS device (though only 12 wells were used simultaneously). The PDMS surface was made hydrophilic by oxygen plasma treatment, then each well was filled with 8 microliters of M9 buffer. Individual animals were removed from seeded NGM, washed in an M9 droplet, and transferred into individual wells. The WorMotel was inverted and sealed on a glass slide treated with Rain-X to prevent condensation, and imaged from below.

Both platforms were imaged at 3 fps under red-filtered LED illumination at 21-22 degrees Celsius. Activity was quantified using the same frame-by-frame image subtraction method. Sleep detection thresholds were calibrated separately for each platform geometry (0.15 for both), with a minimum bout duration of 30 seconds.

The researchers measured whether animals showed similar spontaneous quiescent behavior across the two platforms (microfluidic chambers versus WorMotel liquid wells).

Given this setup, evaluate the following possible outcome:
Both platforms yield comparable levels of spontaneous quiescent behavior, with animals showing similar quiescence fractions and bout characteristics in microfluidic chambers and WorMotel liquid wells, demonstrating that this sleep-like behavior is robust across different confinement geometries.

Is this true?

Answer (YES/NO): NO